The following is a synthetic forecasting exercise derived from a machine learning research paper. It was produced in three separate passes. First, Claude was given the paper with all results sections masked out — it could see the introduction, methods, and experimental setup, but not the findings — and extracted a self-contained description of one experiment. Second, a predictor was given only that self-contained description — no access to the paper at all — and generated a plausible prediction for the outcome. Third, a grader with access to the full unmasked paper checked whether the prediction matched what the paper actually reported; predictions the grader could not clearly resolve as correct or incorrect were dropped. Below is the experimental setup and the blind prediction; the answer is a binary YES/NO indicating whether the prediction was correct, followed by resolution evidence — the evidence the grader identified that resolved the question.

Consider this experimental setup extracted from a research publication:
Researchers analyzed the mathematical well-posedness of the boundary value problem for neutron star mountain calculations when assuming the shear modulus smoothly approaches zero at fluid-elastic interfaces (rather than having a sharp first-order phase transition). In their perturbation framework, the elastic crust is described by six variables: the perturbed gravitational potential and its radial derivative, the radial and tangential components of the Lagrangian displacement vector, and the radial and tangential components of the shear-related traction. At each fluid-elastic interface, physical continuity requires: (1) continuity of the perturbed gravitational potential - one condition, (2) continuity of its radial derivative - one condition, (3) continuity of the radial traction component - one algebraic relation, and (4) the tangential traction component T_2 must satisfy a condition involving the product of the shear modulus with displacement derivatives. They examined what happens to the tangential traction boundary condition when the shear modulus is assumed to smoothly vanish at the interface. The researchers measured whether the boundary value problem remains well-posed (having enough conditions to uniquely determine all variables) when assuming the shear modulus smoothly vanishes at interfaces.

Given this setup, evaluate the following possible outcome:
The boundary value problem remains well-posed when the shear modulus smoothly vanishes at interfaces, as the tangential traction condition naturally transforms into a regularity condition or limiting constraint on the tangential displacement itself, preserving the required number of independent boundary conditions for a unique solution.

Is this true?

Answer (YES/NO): NO